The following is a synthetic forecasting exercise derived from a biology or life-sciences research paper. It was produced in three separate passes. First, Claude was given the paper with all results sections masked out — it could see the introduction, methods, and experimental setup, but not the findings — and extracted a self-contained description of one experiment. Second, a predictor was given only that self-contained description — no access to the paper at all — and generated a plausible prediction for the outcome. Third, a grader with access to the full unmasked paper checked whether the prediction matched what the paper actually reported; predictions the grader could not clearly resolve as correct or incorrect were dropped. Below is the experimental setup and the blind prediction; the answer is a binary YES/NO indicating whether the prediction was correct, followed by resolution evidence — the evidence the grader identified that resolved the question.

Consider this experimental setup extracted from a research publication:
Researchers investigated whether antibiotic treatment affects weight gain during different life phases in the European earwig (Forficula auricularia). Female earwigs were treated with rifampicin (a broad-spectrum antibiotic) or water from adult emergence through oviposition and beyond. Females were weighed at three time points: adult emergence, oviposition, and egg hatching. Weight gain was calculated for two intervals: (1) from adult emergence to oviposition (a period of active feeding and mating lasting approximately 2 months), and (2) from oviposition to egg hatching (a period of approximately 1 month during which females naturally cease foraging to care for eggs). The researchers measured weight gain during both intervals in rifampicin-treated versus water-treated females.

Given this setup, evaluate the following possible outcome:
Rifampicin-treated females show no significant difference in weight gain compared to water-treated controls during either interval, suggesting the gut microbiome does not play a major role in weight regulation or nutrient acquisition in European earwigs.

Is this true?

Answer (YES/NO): YES